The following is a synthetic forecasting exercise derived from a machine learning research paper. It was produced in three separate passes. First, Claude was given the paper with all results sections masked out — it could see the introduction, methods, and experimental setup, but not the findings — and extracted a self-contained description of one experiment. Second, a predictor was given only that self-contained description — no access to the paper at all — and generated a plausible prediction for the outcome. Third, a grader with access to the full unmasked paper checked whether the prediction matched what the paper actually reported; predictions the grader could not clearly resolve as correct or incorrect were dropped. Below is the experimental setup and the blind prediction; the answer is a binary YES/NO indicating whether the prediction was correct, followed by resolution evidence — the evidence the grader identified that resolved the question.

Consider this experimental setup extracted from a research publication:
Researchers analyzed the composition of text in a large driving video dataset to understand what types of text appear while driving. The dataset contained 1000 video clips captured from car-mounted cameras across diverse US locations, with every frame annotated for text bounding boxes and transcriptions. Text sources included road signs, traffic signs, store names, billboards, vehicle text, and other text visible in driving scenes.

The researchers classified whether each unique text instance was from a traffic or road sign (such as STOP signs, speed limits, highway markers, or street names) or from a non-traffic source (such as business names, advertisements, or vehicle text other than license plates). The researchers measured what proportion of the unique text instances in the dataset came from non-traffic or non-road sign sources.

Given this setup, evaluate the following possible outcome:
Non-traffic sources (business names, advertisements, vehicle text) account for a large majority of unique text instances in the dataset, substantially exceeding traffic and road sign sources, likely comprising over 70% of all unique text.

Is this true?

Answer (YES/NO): NO